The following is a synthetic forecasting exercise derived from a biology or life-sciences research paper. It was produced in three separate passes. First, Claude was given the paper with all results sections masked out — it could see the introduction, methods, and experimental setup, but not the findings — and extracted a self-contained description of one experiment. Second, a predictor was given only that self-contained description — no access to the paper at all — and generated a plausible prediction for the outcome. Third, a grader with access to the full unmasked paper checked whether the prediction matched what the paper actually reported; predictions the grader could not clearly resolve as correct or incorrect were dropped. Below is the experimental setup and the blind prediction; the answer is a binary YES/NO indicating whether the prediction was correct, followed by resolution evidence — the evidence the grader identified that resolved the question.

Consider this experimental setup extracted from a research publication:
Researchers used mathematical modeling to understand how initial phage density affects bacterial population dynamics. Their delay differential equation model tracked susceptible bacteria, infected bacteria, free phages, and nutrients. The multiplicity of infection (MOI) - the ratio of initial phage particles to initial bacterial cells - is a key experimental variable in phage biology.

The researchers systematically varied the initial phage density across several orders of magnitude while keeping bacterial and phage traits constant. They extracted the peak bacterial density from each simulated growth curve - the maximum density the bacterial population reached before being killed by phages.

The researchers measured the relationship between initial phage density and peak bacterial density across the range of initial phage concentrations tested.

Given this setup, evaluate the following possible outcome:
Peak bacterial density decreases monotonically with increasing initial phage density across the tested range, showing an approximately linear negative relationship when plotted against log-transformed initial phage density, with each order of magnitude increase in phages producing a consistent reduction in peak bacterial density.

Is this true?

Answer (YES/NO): YES